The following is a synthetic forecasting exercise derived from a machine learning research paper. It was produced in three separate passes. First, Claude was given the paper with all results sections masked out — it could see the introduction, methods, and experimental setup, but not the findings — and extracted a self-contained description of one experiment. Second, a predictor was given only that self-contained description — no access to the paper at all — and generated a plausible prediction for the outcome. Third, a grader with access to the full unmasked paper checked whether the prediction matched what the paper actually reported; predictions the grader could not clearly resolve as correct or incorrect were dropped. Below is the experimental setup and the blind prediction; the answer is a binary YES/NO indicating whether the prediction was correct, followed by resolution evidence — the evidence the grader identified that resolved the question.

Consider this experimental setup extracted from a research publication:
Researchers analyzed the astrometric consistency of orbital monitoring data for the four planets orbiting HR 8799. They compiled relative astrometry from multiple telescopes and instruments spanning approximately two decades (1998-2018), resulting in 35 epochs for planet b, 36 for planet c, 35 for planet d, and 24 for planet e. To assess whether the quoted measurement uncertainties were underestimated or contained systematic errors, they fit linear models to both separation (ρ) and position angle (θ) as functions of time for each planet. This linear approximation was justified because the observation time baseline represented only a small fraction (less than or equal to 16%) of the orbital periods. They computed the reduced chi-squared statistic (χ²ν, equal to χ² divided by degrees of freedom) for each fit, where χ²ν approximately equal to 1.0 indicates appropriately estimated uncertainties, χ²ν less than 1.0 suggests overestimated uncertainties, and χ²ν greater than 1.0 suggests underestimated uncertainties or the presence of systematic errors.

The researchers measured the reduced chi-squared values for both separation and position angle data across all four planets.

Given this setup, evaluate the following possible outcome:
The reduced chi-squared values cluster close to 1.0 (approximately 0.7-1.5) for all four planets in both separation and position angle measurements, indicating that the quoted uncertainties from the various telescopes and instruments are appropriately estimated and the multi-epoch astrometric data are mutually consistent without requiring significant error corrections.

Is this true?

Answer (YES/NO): NO